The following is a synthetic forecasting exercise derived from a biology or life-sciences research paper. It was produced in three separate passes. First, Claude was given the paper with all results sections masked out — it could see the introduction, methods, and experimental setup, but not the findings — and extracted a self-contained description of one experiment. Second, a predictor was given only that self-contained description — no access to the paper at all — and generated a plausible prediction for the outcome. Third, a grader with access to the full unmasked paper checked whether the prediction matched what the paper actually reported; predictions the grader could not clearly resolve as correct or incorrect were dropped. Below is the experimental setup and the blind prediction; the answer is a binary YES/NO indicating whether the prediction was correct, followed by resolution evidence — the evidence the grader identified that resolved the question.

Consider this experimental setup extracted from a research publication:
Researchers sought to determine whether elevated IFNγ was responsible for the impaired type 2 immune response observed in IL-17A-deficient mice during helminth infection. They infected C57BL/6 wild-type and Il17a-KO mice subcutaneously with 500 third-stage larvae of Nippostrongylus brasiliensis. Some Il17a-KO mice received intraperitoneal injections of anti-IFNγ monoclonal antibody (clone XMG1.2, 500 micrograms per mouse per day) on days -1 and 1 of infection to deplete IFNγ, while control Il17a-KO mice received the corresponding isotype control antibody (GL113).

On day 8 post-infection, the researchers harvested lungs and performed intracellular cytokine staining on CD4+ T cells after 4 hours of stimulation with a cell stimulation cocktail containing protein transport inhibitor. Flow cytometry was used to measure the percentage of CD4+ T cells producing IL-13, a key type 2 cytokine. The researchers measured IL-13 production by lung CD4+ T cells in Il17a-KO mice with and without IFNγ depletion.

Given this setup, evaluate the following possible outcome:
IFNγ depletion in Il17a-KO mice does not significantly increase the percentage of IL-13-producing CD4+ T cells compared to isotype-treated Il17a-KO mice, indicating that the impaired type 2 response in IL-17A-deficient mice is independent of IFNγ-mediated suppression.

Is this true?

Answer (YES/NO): NO